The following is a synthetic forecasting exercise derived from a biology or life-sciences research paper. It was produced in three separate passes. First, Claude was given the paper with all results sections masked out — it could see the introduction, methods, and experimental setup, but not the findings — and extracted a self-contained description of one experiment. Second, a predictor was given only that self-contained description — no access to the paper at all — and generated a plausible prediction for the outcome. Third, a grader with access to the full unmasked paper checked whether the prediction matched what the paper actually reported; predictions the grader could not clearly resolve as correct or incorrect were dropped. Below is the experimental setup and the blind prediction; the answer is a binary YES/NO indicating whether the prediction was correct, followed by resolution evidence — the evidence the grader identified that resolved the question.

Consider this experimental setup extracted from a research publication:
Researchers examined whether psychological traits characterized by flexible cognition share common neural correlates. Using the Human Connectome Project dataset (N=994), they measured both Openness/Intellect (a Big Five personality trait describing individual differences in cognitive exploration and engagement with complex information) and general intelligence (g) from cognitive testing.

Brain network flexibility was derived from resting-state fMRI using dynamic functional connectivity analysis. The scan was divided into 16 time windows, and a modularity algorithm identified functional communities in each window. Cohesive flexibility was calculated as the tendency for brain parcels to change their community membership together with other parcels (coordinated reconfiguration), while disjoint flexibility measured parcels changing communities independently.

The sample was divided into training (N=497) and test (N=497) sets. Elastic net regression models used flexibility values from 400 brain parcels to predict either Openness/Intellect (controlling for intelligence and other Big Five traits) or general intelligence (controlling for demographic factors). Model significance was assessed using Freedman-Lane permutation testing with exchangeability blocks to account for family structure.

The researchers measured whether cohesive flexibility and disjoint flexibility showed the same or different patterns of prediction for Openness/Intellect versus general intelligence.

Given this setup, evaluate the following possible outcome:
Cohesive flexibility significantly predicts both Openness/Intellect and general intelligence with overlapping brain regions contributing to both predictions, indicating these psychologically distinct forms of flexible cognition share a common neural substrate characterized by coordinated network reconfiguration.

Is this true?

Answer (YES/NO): NO